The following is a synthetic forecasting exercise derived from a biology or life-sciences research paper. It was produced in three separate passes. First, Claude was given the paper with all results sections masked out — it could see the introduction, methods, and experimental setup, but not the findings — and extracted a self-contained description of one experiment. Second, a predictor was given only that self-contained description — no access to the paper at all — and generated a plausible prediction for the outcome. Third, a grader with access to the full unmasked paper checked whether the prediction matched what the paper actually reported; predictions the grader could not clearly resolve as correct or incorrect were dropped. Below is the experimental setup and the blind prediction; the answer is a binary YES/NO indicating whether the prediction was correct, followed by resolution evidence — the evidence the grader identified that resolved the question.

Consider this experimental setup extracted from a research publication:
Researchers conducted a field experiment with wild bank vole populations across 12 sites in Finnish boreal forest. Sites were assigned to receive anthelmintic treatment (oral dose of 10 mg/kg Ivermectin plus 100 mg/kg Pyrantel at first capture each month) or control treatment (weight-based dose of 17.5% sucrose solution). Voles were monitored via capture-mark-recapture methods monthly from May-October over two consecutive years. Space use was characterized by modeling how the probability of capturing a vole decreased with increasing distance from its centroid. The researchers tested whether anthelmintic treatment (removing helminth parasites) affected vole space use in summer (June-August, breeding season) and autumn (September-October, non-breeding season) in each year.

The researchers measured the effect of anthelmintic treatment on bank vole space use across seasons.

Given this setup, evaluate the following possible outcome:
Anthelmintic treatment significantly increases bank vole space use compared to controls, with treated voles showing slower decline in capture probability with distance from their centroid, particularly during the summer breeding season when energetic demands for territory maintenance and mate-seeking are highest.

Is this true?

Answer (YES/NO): NO